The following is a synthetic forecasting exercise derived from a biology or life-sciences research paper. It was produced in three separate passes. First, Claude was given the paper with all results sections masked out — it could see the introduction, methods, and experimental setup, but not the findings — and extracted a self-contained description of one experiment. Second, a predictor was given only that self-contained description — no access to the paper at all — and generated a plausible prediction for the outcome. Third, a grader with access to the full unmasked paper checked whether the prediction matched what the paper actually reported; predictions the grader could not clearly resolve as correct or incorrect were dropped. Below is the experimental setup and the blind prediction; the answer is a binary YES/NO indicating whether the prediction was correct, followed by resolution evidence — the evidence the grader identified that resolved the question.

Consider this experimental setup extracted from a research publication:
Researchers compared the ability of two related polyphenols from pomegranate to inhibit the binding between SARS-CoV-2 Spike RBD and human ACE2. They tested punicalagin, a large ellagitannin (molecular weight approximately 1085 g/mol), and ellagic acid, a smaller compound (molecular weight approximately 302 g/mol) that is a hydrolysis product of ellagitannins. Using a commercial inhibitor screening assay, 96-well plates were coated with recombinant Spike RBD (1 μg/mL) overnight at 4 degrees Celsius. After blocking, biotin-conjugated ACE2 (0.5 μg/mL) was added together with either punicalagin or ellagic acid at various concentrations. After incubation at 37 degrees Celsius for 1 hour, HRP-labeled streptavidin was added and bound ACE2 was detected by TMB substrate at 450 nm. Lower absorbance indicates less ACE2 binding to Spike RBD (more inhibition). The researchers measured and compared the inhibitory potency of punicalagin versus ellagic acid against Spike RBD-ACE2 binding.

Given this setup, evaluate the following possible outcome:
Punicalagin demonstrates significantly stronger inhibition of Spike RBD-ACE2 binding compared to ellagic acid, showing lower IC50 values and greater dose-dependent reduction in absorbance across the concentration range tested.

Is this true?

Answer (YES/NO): NO